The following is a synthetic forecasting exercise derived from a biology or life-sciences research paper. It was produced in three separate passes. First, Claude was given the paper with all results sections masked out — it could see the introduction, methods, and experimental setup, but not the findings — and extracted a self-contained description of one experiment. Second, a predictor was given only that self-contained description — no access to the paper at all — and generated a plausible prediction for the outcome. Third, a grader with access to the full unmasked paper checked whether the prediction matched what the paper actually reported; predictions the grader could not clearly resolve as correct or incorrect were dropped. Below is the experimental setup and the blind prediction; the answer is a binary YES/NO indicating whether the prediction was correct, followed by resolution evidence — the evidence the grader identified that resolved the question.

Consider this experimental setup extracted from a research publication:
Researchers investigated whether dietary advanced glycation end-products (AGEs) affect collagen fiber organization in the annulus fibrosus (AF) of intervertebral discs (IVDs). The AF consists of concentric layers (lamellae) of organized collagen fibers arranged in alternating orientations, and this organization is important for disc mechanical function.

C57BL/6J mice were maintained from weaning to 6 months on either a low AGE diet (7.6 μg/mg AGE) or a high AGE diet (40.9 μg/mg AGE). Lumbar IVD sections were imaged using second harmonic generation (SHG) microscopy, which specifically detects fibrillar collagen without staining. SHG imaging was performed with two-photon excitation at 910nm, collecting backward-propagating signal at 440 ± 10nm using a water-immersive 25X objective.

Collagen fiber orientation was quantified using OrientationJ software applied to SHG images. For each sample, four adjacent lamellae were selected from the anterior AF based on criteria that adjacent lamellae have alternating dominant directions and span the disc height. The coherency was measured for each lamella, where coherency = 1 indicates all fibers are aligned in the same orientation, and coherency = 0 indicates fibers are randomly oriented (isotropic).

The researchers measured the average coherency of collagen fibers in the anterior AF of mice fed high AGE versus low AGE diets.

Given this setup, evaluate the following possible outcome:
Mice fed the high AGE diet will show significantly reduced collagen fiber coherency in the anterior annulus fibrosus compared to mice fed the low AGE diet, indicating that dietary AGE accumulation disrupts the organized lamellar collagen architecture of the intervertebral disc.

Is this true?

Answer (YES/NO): NO